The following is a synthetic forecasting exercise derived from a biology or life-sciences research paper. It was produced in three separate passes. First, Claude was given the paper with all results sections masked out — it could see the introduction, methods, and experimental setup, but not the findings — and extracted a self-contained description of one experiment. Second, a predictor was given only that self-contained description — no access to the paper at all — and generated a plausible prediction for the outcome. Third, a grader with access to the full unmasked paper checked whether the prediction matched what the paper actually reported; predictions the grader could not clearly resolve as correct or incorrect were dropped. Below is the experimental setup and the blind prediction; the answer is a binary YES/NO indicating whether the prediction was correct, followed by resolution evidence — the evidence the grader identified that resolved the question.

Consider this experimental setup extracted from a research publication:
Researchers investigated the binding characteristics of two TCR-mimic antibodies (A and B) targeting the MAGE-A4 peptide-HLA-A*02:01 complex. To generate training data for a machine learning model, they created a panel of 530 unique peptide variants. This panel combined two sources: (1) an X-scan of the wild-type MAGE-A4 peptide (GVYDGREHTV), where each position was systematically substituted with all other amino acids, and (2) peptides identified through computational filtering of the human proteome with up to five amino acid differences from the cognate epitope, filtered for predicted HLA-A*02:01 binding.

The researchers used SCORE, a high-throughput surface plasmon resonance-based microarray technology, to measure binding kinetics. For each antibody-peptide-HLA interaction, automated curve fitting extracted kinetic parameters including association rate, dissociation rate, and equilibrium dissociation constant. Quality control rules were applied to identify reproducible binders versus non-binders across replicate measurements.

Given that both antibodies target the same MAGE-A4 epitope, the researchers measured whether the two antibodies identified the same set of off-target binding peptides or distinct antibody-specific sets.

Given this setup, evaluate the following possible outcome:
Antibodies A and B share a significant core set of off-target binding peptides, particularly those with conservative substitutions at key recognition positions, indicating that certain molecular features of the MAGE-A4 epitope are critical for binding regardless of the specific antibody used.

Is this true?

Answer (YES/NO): NO